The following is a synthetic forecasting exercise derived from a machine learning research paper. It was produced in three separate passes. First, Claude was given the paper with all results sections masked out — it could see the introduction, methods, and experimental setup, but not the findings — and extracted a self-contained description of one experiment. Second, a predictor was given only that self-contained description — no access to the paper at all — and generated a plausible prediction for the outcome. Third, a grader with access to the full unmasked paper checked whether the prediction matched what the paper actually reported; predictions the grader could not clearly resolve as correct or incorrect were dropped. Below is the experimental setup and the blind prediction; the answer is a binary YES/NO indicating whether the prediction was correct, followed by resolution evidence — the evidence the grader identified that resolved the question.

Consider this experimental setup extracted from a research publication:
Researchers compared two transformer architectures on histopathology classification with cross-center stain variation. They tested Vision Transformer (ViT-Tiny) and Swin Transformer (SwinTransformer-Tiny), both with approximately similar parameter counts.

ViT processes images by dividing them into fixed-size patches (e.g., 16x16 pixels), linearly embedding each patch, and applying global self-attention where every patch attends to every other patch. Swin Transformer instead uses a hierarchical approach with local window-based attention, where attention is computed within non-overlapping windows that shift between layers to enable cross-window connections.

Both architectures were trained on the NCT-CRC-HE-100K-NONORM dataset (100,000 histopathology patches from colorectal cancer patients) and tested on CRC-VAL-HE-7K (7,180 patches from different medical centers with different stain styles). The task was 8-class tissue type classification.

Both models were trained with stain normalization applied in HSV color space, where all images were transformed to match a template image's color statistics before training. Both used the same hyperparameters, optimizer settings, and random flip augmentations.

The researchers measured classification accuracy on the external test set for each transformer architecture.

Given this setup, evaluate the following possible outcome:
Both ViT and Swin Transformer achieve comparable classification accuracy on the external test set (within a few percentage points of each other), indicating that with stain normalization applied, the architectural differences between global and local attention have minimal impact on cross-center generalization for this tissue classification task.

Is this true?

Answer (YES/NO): NO